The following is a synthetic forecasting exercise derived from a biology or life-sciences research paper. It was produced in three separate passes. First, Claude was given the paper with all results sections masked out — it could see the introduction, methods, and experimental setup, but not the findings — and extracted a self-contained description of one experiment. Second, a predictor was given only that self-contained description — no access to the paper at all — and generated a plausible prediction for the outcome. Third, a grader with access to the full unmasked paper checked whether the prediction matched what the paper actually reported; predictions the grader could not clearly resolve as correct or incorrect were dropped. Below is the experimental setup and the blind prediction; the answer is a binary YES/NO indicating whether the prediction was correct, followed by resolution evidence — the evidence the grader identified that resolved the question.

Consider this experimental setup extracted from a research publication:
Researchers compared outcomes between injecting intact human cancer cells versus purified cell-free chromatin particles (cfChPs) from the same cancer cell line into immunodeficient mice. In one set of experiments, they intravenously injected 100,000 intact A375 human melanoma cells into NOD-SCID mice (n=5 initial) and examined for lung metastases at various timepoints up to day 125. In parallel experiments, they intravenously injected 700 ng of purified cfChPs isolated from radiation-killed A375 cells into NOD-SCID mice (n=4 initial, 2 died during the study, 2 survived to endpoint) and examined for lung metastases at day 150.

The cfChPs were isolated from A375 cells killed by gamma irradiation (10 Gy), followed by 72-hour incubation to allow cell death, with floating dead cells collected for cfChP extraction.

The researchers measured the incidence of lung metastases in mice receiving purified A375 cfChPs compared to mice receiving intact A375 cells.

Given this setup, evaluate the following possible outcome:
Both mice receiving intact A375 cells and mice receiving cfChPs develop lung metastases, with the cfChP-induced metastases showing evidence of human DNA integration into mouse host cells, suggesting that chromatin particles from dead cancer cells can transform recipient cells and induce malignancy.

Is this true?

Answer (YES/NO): NO